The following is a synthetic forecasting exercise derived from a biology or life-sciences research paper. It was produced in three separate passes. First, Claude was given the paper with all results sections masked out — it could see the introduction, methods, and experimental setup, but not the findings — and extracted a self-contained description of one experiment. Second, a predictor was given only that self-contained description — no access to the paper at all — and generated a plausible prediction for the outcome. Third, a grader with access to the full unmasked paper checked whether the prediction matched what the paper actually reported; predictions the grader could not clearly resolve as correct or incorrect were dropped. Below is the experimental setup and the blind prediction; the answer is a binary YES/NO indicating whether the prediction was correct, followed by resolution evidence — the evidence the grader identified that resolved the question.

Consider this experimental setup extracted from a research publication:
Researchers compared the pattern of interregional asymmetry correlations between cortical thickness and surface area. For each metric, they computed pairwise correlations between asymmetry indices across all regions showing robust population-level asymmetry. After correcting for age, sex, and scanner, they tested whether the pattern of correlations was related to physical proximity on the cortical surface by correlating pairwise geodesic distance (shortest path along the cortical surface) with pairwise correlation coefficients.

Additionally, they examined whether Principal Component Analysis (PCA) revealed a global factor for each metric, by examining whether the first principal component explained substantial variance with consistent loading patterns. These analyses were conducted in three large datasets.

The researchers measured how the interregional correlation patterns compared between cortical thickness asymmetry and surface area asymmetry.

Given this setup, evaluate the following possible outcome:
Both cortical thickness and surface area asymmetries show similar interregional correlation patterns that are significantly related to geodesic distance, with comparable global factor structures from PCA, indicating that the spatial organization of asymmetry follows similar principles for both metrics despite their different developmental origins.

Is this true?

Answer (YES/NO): NO